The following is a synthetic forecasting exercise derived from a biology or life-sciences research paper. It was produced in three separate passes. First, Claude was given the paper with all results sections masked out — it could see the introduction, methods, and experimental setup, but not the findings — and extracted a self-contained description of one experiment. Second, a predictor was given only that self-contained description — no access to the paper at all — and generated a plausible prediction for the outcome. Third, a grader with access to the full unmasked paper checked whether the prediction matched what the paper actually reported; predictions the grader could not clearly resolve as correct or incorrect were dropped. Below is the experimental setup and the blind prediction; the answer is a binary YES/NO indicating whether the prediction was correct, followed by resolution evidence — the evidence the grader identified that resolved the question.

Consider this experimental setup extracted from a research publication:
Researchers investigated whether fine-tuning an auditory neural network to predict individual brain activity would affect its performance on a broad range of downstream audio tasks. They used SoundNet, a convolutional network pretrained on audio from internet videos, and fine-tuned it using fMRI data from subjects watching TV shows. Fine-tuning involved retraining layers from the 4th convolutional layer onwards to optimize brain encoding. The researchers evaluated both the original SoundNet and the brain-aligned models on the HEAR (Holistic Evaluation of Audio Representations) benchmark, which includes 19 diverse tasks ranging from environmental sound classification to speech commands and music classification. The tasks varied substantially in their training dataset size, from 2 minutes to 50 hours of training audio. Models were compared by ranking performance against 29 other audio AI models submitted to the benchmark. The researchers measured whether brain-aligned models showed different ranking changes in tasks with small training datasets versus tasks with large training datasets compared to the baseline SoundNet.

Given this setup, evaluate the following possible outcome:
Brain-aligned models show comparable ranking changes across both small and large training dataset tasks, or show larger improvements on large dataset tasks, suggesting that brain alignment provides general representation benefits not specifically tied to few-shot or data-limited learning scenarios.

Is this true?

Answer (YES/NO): NO